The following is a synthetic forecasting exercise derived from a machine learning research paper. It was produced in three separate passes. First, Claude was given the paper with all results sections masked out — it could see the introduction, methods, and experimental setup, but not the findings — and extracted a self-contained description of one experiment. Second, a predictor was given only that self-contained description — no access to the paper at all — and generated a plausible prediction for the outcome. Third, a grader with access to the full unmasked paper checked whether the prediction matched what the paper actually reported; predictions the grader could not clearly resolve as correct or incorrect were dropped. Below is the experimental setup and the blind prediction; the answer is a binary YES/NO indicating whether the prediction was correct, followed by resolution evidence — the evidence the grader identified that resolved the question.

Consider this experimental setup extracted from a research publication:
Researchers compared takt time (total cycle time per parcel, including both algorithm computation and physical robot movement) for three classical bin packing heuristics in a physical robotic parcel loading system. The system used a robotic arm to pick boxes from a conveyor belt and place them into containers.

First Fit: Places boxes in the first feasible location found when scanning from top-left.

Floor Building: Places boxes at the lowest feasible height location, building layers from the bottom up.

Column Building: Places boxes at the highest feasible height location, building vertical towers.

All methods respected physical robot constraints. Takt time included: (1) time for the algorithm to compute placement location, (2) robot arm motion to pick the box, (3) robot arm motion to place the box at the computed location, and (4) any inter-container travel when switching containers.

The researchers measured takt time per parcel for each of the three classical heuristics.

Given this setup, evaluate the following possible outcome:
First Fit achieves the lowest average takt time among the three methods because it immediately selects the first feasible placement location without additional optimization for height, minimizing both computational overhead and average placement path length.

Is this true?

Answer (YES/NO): NO